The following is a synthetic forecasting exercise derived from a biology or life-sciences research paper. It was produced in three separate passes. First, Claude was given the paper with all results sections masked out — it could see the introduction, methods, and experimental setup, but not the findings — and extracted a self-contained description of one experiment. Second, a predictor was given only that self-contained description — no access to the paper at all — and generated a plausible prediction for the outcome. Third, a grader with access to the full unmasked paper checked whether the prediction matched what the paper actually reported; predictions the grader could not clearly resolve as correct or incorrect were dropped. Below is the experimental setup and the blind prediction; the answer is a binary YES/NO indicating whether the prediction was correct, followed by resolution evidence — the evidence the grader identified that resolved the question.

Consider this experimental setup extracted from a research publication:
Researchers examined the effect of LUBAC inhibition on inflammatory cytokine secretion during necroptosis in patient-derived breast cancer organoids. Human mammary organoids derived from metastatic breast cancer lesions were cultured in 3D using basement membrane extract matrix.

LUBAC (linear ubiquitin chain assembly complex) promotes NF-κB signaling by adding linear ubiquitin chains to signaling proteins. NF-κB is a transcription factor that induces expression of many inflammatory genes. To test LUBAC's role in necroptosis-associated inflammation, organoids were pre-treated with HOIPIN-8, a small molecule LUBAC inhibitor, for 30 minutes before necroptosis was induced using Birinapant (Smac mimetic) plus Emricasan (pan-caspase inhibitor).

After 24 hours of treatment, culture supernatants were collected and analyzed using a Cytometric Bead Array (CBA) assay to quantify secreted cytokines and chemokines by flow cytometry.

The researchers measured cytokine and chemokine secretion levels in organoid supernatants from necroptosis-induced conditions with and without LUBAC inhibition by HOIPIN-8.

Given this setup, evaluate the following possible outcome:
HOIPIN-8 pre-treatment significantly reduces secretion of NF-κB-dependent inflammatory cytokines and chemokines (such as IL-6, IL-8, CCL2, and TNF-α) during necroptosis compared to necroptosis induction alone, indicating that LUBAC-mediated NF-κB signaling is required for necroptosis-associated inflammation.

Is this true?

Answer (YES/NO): YES